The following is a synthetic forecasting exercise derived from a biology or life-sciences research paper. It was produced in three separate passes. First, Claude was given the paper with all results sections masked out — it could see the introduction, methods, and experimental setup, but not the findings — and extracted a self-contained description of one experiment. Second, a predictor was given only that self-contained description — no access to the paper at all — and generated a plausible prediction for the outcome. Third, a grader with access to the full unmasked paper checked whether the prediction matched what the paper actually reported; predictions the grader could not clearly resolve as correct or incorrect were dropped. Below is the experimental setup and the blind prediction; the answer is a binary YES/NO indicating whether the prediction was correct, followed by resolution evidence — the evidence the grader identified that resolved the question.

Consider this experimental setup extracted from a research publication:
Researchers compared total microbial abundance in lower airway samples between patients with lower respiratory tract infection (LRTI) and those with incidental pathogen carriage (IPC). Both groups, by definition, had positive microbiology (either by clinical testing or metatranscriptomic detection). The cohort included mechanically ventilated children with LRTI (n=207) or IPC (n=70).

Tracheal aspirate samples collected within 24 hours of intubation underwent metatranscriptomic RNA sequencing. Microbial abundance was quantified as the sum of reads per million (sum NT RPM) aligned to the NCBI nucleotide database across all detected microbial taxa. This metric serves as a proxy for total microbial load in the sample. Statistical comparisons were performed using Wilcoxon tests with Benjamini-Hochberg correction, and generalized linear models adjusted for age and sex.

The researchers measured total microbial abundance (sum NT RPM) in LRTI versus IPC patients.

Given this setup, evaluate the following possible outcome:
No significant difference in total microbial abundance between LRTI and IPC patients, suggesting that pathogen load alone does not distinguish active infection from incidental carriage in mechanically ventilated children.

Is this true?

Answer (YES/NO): NO